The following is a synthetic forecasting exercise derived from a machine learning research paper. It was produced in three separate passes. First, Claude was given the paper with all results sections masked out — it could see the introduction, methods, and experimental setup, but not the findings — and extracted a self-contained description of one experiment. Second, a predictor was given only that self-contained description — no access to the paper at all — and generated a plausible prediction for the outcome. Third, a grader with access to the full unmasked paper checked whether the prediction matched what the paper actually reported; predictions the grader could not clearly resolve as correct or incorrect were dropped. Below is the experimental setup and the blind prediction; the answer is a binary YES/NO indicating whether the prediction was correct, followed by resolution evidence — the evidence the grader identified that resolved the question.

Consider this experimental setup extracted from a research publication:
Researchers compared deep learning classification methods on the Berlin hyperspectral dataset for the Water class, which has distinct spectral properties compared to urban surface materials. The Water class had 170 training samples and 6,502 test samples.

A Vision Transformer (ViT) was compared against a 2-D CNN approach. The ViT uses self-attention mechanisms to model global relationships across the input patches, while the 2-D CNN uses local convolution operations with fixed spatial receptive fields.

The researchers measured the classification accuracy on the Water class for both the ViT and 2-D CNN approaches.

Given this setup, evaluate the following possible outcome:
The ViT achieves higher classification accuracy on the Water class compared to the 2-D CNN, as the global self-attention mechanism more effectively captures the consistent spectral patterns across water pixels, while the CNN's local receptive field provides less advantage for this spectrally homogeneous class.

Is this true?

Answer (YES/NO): YES